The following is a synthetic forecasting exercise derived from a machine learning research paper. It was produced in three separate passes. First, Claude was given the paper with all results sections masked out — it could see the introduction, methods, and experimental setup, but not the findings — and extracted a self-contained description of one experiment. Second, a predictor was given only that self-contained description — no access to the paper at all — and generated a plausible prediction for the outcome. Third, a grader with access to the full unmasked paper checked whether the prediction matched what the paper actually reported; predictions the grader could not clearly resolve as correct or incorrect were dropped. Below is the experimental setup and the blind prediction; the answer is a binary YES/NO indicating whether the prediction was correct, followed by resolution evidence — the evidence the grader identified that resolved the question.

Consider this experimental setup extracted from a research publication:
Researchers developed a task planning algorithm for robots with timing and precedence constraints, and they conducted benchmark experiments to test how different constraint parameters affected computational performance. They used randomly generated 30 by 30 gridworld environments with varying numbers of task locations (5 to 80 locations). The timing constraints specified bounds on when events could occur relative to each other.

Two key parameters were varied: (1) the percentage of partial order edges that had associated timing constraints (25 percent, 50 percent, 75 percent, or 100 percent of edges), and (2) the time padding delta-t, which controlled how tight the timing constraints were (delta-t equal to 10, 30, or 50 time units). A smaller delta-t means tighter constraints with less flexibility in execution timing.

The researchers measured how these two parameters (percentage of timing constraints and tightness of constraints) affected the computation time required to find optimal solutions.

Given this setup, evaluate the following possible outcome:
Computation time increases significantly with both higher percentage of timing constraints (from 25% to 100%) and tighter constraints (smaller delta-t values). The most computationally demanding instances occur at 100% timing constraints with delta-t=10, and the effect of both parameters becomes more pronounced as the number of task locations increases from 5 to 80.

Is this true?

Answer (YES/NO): NO